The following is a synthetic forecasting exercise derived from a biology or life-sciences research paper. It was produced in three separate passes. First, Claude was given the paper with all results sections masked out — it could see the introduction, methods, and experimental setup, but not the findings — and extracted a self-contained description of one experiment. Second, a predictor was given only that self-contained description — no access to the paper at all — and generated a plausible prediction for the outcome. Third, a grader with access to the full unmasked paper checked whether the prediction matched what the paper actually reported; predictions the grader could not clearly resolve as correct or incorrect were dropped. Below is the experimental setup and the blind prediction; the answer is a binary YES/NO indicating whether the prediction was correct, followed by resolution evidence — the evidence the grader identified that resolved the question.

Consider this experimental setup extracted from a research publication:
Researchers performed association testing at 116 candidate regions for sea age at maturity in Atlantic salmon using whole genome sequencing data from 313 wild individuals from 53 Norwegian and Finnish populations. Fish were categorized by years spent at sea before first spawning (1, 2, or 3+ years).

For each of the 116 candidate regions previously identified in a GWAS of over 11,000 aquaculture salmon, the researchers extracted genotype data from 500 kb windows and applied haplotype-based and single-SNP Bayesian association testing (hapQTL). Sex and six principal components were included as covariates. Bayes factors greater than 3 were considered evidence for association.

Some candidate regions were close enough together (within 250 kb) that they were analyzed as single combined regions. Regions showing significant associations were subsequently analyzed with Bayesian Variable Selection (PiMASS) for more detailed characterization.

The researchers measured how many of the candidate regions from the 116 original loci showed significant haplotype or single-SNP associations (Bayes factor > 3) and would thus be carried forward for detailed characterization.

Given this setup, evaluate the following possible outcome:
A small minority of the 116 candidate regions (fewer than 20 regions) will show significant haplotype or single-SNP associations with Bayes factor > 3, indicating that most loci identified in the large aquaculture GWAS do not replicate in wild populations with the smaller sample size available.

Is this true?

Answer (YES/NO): YES